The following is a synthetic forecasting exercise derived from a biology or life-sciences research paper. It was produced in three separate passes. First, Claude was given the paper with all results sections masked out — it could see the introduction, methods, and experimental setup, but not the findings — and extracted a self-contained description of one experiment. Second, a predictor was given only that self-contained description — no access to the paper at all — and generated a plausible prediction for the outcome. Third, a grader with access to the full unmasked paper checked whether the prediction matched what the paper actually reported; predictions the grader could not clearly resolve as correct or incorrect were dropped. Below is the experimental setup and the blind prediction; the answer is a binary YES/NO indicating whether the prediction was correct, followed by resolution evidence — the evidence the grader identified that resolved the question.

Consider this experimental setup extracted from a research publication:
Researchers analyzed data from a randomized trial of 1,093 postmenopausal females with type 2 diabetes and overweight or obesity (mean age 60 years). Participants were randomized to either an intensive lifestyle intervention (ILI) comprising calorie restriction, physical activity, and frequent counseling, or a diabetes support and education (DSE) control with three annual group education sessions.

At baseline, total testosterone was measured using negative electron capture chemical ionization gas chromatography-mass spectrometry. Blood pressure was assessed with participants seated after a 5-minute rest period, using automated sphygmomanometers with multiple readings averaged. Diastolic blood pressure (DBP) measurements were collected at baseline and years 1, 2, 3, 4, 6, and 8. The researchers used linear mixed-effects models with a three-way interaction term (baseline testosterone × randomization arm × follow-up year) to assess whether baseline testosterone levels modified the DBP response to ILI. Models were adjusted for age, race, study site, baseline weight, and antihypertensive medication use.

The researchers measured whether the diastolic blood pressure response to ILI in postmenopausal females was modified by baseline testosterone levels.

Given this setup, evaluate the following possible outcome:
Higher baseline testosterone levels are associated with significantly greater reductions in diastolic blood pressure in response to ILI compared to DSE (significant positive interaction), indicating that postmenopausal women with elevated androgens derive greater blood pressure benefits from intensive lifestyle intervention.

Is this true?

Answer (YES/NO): YES